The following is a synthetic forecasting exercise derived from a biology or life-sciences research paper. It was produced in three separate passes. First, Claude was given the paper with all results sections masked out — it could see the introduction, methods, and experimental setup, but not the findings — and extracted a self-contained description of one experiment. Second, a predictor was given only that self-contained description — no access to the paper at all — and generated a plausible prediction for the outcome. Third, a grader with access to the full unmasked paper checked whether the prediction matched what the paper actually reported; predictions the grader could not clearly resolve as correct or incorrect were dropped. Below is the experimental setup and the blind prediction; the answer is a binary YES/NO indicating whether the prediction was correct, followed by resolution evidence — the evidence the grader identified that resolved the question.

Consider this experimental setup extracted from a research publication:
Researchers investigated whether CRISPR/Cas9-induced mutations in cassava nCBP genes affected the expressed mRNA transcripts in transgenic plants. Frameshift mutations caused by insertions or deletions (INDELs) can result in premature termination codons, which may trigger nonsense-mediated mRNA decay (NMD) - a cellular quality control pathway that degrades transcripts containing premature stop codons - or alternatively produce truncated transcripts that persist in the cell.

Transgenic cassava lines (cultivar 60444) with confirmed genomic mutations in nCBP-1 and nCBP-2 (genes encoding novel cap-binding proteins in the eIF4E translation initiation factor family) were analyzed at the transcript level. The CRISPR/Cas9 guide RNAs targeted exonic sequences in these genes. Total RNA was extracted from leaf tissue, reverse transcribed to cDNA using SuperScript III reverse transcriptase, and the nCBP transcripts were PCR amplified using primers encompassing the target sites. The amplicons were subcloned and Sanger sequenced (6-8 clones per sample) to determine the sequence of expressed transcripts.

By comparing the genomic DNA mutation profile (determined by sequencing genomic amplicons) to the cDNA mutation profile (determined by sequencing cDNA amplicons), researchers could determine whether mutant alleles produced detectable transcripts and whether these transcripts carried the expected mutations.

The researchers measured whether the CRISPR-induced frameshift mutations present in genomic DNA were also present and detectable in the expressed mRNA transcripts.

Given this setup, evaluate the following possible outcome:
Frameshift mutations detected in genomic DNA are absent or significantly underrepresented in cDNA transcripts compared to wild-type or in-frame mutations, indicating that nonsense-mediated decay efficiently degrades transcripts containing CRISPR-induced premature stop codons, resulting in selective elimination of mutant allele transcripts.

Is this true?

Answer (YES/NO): NO